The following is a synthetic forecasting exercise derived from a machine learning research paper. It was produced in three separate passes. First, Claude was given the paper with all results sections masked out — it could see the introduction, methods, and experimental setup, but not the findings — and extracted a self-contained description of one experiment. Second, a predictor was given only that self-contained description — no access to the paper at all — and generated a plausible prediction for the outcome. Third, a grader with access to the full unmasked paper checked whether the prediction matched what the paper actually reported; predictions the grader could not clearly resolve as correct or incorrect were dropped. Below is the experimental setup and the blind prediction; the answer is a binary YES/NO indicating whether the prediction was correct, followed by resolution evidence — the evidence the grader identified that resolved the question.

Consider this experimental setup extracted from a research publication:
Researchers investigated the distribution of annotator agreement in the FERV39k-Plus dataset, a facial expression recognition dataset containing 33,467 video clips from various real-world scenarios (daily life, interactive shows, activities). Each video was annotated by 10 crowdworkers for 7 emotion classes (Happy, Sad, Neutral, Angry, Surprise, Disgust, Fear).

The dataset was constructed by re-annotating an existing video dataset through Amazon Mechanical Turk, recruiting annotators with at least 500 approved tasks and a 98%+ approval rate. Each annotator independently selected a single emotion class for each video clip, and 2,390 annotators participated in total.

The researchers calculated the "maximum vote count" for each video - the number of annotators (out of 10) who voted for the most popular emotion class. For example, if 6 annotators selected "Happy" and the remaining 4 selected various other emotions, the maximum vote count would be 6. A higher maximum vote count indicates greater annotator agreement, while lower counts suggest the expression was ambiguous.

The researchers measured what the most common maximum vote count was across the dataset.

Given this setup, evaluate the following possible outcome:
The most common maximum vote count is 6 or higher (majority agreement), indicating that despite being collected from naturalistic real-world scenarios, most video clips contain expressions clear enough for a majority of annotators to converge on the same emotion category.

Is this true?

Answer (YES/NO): NO